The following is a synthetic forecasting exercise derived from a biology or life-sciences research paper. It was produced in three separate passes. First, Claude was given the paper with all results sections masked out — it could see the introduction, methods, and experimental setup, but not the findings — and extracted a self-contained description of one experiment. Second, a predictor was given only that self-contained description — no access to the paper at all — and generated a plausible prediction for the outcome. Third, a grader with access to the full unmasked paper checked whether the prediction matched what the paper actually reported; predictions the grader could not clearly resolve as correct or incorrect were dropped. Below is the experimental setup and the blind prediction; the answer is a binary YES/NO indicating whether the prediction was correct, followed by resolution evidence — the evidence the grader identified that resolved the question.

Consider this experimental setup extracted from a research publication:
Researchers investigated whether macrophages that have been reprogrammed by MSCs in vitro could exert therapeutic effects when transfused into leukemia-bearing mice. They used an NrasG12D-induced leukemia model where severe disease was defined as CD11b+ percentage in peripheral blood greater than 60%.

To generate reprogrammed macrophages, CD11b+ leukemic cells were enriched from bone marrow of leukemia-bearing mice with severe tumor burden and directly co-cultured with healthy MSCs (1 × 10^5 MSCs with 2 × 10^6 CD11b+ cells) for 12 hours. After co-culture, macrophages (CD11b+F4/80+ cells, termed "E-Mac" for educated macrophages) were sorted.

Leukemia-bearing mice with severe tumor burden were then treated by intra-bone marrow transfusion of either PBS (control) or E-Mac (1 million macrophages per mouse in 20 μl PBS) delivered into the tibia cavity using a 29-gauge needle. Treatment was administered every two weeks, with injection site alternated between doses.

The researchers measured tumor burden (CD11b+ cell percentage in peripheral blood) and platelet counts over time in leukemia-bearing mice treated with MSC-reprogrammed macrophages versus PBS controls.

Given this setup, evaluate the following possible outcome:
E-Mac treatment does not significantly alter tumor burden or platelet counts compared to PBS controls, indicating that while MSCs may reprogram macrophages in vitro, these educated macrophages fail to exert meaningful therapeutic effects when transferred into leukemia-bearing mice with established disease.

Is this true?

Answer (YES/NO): NO